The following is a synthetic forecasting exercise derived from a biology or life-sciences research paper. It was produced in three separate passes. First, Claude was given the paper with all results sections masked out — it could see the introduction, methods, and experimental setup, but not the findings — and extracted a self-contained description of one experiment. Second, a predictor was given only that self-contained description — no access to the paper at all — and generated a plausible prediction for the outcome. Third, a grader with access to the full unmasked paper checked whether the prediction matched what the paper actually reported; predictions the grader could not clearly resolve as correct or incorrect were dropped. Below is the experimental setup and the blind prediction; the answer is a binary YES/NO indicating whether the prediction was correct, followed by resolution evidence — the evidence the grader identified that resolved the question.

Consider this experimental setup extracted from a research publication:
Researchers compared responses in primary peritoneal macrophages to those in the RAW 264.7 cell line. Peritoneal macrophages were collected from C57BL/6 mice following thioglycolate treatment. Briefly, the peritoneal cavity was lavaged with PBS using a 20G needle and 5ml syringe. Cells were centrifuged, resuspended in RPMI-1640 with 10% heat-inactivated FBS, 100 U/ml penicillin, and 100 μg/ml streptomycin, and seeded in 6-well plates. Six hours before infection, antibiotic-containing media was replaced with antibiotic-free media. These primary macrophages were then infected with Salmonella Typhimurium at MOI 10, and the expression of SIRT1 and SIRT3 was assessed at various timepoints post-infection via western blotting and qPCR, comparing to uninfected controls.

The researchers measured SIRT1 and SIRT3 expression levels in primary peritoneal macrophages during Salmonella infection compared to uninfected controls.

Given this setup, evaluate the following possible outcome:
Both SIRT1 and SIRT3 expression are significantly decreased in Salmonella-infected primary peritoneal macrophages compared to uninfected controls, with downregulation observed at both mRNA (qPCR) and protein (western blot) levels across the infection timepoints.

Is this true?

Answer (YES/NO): NO